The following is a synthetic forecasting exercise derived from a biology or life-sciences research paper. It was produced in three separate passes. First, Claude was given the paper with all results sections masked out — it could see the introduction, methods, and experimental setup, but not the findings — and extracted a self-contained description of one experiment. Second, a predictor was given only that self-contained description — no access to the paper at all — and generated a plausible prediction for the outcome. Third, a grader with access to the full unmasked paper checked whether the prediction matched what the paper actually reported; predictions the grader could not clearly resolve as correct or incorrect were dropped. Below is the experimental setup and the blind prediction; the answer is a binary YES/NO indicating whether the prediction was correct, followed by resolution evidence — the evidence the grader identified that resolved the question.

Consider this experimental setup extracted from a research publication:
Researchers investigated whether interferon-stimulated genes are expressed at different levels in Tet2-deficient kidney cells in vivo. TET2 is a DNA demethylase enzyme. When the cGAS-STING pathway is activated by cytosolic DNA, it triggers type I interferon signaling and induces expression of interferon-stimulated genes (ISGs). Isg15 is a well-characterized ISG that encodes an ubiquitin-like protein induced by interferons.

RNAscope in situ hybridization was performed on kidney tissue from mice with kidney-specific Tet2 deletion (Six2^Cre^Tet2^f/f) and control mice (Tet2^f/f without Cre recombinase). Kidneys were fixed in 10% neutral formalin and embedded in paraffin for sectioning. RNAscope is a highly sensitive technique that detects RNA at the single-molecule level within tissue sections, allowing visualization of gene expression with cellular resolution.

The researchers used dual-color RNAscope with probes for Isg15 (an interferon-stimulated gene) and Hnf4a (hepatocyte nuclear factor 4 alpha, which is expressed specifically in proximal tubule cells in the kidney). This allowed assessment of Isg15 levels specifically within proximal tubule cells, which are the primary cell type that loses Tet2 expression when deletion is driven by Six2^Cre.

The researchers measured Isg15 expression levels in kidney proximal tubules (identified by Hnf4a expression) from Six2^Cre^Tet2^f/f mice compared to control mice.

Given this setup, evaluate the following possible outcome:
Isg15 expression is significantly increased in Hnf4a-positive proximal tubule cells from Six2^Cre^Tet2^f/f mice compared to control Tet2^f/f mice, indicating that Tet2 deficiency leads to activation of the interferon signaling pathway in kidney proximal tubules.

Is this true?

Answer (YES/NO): YES